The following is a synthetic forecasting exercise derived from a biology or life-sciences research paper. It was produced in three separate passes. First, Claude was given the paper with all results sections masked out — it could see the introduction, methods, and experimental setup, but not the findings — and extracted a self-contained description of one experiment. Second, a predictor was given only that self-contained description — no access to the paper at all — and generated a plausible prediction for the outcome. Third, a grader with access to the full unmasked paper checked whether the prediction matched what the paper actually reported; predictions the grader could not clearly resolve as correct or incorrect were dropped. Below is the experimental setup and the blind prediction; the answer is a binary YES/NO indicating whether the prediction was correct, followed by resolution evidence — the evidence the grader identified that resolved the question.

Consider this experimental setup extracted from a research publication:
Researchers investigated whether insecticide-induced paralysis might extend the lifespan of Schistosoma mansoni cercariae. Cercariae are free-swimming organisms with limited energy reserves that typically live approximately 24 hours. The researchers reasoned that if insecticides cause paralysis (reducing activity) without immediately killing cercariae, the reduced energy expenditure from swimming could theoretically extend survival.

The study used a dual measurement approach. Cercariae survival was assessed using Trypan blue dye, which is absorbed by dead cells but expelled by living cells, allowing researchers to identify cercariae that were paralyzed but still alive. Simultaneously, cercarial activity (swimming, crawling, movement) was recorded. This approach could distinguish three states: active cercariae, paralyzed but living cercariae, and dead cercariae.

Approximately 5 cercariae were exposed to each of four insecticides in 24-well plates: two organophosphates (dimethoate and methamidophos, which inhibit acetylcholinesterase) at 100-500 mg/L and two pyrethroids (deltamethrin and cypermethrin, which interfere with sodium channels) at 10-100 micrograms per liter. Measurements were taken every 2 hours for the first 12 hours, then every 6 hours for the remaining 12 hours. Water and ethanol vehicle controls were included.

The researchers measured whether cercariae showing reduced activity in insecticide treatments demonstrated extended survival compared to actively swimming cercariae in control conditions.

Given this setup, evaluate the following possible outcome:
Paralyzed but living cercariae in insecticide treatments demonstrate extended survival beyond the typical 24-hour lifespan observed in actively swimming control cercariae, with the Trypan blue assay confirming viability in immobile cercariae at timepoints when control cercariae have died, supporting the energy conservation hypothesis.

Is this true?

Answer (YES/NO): NO